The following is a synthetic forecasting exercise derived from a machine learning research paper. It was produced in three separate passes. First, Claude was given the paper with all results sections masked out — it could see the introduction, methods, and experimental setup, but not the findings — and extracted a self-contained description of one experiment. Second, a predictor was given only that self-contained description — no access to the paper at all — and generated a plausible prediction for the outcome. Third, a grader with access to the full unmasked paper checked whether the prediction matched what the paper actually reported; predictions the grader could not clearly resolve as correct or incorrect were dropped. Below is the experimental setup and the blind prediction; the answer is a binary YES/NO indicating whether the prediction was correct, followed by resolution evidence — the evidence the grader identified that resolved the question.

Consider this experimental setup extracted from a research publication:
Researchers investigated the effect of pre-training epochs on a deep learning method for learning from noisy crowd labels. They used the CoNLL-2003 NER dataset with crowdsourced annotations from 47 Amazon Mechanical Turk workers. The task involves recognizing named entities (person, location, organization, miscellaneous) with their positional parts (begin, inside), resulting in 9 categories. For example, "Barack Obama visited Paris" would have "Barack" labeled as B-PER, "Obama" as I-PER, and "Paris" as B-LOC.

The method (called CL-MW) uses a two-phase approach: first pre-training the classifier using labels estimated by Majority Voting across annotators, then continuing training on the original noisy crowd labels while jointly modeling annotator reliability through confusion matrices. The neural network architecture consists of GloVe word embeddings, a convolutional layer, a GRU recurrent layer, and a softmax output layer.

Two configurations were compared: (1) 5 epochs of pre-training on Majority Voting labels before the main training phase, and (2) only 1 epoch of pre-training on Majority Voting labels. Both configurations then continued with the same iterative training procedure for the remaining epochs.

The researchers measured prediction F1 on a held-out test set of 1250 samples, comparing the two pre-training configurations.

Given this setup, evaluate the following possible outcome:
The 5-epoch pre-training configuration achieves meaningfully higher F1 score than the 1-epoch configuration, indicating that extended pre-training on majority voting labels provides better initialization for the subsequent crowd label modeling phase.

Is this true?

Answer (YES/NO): YES